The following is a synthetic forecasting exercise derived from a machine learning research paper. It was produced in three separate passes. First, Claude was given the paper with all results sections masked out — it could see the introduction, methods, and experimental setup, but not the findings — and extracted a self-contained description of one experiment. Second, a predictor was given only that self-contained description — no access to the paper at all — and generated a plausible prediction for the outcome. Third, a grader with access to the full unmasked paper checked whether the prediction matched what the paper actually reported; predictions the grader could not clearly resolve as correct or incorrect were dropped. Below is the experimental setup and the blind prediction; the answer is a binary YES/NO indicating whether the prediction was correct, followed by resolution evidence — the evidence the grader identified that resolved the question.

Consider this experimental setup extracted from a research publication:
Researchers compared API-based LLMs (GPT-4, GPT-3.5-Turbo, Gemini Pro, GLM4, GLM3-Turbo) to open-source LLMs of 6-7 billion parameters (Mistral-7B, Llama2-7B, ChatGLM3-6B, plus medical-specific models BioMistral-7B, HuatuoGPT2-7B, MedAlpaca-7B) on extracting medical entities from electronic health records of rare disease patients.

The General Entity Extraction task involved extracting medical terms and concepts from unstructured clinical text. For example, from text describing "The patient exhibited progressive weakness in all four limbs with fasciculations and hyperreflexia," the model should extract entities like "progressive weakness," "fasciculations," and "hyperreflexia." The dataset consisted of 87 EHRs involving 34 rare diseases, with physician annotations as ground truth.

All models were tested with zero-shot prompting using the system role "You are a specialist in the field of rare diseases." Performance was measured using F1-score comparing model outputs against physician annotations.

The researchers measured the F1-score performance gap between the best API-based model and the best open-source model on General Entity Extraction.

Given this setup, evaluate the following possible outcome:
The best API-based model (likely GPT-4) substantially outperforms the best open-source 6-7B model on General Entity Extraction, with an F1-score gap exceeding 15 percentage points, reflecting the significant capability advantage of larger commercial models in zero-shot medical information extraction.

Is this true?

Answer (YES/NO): YES